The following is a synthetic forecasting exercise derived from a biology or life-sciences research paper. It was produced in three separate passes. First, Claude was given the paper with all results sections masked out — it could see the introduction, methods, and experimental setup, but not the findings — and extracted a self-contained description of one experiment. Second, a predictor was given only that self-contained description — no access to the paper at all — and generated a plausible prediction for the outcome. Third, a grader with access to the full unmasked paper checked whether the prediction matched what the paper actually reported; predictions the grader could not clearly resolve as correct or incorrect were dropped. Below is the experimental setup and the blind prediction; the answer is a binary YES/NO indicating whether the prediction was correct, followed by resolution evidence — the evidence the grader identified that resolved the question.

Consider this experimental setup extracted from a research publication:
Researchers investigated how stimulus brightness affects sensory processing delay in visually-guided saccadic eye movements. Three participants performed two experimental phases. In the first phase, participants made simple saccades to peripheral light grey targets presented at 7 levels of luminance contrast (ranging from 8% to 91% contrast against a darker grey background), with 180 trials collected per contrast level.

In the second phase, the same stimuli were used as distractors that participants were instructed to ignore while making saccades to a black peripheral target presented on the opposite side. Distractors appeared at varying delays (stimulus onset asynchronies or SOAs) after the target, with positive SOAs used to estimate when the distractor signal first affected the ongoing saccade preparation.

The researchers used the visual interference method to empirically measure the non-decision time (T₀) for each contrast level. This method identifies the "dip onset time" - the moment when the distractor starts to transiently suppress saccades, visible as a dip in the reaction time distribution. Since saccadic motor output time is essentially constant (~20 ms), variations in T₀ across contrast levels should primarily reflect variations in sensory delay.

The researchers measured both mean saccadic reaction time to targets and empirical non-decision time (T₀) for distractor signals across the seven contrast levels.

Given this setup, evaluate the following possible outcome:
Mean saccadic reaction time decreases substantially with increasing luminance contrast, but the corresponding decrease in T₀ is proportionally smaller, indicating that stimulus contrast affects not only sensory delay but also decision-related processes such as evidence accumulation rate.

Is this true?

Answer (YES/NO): NO